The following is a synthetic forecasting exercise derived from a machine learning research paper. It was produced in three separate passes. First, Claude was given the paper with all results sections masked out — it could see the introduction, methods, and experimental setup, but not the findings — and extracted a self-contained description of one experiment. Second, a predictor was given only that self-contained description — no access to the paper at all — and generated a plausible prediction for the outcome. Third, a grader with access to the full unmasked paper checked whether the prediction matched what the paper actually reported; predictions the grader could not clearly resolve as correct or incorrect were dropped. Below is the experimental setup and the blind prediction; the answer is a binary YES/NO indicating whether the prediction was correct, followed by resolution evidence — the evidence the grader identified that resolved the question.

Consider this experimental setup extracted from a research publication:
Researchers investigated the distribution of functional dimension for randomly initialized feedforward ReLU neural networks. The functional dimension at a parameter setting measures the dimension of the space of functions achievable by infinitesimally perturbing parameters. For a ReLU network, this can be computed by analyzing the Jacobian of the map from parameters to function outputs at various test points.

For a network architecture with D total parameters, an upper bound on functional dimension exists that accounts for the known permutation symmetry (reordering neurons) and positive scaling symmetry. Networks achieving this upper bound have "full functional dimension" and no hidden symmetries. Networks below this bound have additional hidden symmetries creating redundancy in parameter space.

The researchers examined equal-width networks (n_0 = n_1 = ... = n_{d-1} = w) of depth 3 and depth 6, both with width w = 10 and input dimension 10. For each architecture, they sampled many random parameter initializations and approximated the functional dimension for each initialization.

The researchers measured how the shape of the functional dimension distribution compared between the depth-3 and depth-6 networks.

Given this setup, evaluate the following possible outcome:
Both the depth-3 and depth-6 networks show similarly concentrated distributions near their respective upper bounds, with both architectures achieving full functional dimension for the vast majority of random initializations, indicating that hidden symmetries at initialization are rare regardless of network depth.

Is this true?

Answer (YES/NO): NO